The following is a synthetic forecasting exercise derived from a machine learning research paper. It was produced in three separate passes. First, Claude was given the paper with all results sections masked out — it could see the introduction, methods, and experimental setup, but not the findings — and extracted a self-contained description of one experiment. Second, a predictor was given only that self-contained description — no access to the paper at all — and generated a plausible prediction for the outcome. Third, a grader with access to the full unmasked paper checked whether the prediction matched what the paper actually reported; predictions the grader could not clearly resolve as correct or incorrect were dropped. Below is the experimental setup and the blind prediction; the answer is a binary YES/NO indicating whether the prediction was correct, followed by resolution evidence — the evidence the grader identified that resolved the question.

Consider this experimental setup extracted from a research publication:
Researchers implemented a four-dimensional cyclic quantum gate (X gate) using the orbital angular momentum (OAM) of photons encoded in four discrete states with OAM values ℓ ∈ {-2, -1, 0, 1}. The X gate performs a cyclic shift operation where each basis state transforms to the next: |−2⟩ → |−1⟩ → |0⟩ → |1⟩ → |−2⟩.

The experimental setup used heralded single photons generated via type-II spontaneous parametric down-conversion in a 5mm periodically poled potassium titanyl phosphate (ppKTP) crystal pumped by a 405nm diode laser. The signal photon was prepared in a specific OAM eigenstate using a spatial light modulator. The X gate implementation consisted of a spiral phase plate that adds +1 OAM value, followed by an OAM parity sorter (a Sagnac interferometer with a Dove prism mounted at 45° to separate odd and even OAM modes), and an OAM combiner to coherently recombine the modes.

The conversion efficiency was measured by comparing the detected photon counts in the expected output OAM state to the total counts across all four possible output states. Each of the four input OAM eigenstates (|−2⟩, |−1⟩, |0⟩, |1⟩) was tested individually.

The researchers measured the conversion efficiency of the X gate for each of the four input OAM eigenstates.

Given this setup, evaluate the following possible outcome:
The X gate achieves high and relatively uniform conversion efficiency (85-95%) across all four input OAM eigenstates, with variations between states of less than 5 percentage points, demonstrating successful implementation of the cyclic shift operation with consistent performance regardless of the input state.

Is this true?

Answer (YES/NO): NO